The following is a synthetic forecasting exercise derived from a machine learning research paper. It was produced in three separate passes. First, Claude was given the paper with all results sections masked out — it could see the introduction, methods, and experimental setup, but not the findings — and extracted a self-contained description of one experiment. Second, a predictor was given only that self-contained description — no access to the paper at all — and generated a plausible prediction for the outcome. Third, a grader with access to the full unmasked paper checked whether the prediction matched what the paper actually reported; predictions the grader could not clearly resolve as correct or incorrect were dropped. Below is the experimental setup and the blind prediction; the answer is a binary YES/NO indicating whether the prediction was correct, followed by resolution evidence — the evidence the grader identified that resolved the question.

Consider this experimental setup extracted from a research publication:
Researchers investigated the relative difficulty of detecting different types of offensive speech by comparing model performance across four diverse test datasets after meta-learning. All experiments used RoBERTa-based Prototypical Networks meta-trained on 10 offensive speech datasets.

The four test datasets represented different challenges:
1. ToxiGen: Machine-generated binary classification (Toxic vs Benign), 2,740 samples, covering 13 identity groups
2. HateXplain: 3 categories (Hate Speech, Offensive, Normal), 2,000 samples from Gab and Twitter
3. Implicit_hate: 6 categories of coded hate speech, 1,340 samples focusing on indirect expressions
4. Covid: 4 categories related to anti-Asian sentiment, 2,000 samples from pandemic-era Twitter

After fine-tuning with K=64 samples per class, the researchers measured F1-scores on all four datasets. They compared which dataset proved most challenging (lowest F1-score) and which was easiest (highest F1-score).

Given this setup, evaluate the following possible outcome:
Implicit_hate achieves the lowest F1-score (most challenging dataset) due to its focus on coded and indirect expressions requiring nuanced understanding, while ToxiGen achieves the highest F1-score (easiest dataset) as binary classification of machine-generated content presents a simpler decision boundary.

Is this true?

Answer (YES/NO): NO